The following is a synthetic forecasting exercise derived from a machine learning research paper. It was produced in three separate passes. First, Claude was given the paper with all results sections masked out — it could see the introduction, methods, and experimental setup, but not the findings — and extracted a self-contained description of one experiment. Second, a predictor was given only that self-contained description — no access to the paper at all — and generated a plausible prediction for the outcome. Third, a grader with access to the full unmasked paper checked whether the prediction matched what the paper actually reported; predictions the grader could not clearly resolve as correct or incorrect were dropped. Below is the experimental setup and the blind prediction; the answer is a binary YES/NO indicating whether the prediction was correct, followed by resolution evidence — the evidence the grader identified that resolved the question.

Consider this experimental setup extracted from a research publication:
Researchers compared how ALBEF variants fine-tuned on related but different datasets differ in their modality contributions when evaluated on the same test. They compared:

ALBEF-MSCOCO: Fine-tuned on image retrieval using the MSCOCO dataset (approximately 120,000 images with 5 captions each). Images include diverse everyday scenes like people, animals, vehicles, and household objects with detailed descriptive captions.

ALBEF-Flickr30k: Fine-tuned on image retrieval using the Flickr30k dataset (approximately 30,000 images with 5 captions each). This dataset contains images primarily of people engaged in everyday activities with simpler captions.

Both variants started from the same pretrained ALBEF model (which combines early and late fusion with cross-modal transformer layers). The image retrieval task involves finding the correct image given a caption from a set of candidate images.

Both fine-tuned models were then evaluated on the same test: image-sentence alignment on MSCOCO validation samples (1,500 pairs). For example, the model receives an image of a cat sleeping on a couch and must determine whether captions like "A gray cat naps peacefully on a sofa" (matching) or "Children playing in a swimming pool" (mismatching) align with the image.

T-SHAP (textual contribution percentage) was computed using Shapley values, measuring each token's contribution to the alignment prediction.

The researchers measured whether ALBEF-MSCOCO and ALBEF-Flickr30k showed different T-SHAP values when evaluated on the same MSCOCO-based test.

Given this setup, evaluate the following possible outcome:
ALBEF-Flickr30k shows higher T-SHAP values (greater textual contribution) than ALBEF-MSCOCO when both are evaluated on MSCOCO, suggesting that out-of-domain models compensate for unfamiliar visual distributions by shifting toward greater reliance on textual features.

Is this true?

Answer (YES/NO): NO